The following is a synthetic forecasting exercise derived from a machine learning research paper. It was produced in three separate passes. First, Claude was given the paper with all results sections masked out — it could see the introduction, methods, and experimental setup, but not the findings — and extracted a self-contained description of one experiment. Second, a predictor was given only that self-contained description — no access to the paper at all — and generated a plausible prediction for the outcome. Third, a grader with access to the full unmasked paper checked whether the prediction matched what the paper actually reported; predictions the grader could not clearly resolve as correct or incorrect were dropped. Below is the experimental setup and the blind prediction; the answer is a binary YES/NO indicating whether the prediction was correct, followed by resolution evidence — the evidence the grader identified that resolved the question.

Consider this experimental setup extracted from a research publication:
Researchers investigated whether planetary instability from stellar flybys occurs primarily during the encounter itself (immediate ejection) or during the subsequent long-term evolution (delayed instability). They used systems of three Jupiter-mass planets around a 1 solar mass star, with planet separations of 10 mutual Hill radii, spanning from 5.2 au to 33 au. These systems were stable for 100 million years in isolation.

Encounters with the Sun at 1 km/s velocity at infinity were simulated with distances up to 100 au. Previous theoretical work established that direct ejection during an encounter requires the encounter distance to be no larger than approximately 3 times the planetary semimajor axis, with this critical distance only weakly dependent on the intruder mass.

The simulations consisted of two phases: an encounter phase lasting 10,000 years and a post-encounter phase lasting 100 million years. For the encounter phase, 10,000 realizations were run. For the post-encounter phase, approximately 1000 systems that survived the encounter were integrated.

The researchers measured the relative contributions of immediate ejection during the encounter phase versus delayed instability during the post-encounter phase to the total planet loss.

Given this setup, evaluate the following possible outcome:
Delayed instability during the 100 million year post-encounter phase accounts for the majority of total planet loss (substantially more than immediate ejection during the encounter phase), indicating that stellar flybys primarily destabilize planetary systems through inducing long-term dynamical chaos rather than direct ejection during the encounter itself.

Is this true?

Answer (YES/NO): NO